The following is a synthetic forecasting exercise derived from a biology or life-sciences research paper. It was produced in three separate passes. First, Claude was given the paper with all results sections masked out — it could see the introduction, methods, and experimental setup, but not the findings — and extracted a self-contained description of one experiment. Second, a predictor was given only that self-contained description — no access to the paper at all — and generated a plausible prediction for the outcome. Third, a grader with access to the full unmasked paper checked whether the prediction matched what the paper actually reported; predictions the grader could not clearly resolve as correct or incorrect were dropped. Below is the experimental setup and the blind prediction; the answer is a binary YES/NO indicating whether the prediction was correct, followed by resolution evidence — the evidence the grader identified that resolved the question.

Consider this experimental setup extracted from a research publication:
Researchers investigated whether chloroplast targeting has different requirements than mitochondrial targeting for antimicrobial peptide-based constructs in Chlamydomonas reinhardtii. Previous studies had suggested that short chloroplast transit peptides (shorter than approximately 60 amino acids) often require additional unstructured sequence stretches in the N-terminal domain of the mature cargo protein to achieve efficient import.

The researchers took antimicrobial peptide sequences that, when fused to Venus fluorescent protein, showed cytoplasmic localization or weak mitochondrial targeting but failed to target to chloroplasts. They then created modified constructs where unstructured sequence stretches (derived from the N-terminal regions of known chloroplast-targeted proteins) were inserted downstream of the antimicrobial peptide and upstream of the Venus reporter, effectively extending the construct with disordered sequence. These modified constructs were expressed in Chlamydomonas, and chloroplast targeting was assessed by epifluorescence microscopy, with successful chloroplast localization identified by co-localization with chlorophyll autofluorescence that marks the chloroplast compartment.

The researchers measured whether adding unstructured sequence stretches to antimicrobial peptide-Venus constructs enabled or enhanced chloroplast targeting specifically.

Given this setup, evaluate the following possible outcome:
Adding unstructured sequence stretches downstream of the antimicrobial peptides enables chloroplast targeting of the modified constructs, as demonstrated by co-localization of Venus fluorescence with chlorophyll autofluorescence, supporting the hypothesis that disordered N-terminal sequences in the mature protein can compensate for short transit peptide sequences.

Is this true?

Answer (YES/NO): YES